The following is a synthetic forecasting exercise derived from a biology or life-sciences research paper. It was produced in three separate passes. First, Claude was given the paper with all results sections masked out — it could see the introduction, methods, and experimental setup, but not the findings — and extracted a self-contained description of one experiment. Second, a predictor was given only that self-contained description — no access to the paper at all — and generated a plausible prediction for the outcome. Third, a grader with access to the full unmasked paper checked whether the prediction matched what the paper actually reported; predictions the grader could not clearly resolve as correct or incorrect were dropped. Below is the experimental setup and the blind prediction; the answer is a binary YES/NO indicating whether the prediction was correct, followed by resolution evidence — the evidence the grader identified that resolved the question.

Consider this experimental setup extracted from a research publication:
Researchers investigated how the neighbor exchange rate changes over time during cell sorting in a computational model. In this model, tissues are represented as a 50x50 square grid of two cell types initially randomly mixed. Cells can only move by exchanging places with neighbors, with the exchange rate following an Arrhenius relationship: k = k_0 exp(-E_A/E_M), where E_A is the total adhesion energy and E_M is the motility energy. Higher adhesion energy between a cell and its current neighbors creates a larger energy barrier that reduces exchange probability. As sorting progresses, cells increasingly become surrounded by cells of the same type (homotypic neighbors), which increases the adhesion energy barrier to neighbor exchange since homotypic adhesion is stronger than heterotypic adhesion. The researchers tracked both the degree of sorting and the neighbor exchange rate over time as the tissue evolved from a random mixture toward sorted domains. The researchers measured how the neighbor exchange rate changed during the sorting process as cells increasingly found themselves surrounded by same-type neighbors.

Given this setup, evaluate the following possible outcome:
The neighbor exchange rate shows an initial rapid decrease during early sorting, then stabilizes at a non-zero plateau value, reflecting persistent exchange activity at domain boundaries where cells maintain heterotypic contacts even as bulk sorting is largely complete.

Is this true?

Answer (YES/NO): NO